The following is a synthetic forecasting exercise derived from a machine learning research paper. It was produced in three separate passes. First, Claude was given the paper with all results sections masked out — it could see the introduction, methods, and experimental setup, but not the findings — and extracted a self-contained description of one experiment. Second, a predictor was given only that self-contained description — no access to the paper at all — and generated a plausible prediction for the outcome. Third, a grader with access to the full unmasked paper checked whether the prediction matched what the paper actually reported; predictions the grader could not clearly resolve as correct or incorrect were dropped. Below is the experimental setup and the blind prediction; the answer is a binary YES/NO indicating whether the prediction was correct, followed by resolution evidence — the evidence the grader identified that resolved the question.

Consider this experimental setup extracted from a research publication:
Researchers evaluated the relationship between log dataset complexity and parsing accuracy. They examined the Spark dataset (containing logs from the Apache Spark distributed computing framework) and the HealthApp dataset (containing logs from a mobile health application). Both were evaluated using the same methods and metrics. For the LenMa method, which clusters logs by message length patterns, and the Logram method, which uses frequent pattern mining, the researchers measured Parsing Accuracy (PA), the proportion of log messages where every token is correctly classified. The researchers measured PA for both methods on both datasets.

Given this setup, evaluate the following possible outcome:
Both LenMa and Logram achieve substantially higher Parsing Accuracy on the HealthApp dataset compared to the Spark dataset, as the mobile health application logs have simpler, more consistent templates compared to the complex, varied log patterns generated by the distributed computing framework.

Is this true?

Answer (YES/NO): NO